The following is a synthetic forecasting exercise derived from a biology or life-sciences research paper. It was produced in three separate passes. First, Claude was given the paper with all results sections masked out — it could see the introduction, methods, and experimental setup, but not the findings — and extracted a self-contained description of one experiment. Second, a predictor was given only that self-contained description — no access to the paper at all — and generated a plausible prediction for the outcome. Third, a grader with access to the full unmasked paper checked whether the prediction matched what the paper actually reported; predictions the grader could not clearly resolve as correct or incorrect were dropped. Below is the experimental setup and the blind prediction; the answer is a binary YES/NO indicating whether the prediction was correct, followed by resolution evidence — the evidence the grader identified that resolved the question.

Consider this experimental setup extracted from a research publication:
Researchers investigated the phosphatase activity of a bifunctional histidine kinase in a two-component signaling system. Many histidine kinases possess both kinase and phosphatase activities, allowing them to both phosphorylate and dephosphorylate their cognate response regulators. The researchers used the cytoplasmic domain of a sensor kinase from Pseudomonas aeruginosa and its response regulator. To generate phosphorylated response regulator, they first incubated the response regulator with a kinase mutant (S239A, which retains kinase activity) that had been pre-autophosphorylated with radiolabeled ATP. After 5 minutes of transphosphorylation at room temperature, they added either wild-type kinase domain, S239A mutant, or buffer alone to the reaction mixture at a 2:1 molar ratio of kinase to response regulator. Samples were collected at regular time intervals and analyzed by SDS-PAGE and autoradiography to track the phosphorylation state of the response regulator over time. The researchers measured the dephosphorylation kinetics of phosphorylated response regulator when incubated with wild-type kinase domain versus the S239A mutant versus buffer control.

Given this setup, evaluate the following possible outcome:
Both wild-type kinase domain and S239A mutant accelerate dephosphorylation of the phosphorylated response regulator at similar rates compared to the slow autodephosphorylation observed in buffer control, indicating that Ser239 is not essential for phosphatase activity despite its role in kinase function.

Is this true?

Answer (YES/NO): NO